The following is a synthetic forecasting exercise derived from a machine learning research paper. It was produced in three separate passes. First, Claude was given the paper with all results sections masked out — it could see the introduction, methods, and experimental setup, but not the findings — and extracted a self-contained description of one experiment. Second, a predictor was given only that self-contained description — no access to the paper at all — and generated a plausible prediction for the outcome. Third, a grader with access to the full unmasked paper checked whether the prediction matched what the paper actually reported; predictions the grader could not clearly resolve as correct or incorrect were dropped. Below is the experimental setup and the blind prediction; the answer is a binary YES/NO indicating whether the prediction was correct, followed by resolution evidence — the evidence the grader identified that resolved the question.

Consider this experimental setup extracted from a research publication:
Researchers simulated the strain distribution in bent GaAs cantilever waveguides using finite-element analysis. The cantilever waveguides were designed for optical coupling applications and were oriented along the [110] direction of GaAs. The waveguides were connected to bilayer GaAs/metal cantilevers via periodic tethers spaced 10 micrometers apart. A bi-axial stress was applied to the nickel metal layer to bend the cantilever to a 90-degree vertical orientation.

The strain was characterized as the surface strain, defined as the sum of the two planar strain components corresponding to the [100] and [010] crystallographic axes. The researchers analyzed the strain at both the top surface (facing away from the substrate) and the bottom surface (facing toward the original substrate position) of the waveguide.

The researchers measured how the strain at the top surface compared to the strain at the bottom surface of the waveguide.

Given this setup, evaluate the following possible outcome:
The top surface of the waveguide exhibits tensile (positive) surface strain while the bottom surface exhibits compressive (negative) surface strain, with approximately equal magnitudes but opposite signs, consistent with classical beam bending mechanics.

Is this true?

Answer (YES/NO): NO